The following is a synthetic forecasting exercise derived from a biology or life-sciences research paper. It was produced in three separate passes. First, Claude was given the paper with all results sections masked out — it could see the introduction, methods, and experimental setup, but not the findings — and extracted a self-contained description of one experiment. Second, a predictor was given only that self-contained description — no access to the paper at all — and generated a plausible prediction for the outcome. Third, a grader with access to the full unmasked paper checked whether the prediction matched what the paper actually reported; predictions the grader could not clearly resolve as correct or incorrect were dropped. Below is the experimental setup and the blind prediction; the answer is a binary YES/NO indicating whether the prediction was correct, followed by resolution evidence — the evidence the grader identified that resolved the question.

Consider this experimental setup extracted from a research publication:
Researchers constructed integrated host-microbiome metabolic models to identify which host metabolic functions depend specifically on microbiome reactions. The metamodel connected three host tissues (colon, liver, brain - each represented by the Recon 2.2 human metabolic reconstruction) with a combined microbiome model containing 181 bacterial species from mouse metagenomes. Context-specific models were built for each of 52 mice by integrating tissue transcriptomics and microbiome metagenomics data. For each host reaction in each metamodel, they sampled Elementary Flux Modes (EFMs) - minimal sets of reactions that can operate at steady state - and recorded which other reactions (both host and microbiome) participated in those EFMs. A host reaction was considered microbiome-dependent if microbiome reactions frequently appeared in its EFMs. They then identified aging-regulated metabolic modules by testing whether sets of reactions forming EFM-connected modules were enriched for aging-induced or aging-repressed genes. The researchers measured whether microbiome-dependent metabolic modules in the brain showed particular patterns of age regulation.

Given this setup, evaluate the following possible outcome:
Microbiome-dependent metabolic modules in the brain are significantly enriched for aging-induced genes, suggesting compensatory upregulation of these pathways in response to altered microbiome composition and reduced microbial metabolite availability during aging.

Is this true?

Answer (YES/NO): NO